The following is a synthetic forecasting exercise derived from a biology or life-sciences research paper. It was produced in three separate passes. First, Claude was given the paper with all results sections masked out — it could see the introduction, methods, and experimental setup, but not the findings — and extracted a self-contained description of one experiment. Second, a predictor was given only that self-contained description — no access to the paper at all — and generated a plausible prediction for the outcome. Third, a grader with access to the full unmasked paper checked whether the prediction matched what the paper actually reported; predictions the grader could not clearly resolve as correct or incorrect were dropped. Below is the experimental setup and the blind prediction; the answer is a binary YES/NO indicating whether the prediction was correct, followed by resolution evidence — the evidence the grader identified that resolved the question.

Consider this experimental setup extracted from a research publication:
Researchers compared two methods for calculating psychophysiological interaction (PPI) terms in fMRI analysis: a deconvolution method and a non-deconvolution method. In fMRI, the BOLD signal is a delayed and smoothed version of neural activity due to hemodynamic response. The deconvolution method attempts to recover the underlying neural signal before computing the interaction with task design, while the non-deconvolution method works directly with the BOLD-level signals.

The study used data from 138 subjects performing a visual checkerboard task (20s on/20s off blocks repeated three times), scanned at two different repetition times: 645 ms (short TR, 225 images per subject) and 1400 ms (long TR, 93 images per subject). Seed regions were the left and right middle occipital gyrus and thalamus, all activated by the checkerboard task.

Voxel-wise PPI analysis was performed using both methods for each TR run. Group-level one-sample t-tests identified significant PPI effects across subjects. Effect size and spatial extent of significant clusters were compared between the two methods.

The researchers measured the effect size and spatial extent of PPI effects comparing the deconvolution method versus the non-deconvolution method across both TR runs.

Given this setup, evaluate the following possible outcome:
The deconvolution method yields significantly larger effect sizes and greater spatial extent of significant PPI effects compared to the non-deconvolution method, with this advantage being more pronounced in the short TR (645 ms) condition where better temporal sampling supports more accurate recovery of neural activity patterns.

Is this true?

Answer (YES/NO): NO